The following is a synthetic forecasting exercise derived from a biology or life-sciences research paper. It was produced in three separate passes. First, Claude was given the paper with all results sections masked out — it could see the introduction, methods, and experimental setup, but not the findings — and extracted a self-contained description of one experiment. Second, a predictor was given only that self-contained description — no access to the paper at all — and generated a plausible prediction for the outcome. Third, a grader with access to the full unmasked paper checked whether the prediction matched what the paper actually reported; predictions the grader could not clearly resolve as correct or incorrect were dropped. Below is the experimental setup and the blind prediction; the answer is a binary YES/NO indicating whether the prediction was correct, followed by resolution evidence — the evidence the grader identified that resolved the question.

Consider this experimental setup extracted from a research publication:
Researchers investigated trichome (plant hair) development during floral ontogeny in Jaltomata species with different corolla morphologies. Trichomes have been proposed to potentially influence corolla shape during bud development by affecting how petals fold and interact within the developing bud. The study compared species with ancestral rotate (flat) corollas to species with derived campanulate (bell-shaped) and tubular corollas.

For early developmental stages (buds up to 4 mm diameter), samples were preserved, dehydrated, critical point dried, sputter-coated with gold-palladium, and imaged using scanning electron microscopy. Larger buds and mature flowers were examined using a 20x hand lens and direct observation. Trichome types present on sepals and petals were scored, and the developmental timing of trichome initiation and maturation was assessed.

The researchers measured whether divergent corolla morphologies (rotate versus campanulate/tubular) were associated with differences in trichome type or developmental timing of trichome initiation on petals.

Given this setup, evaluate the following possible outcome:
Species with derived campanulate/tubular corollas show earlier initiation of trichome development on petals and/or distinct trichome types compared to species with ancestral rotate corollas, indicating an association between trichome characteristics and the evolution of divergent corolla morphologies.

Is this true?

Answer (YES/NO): NO